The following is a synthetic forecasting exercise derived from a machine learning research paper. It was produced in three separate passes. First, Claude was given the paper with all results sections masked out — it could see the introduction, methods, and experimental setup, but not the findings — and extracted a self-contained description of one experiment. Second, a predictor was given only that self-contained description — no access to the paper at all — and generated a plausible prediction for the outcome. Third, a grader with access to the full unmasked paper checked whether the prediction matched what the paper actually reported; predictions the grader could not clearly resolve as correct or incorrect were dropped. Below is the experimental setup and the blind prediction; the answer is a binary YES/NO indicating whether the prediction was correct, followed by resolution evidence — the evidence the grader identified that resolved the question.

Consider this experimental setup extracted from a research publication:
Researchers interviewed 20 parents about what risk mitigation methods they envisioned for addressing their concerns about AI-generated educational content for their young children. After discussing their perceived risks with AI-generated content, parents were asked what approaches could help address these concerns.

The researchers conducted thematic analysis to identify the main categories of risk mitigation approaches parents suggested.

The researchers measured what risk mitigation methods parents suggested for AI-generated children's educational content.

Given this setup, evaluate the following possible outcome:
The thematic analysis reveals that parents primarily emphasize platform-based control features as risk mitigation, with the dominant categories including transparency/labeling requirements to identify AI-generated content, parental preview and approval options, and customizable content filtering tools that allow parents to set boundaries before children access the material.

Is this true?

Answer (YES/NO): NO